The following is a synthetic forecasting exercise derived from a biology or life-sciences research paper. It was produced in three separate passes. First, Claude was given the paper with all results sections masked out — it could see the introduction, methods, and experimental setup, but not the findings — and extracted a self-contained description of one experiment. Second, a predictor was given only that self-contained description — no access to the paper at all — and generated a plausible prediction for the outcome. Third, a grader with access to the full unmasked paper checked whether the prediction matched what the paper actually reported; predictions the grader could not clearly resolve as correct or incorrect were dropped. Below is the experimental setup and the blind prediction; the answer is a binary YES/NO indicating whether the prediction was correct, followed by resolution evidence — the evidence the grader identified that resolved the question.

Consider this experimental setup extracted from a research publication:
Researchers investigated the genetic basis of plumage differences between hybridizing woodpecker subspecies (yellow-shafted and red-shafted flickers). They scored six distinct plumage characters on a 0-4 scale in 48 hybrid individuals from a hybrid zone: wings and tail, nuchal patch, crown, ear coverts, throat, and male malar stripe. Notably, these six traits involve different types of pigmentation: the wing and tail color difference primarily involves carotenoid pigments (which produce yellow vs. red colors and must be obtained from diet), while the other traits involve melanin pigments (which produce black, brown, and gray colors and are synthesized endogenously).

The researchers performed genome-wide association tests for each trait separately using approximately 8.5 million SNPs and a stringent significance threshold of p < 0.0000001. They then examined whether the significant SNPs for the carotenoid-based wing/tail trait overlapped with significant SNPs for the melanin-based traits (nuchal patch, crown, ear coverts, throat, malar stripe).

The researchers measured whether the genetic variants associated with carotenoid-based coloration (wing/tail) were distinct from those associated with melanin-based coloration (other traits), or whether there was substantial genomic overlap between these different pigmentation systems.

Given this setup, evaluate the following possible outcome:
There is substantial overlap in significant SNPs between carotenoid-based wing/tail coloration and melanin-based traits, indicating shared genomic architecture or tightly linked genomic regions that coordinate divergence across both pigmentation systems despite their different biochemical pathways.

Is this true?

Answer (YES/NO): NO